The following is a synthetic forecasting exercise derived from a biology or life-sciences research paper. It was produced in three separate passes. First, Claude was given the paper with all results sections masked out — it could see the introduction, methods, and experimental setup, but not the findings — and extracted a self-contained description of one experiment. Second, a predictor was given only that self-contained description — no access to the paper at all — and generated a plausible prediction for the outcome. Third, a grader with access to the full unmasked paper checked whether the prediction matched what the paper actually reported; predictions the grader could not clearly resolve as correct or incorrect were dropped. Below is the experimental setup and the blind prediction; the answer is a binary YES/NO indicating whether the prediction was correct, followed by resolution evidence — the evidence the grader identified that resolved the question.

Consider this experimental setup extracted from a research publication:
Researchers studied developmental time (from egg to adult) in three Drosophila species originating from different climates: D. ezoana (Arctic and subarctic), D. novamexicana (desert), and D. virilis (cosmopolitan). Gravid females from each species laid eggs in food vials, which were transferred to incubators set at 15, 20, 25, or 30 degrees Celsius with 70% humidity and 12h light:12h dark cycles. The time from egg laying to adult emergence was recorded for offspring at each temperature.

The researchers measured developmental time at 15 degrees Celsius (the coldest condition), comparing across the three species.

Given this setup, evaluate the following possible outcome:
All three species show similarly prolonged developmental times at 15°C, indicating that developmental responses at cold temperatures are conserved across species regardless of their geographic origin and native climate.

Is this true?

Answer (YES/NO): NO